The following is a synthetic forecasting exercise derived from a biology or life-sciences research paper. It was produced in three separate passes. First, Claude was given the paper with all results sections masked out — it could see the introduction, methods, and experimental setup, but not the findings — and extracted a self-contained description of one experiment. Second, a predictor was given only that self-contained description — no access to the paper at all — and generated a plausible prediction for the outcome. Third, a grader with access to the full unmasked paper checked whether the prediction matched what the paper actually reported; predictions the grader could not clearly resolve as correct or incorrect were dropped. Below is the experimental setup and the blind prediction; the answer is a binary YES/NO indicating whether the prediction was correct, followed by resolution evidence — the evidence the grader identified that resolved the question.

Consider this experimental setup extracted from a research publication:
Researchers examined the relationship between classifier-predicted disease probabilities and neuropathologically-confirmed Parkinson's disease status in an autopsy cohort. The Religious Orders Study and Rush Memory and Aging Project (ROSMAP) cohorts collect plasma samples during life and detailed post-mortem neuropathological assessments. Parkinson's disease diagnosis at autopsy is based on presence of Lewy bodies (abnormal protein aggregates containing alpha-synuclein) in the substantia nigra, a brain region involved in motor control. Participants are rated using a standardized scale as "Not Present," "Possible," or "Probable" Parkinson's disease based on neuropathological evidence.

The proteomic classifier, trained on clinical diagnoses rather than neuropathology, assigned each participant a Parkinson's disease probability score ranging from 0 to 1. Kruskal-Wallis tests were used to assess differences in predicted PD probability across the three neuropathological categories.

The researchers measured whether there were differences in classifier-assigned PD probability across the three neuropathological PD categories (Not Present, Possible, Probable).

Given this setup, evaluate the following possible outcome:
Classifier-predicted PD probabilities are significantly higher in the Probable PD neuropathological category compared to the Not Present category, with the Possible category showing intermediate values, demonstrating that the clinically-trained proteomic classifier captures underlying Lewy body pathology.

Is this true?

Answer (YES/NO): YES